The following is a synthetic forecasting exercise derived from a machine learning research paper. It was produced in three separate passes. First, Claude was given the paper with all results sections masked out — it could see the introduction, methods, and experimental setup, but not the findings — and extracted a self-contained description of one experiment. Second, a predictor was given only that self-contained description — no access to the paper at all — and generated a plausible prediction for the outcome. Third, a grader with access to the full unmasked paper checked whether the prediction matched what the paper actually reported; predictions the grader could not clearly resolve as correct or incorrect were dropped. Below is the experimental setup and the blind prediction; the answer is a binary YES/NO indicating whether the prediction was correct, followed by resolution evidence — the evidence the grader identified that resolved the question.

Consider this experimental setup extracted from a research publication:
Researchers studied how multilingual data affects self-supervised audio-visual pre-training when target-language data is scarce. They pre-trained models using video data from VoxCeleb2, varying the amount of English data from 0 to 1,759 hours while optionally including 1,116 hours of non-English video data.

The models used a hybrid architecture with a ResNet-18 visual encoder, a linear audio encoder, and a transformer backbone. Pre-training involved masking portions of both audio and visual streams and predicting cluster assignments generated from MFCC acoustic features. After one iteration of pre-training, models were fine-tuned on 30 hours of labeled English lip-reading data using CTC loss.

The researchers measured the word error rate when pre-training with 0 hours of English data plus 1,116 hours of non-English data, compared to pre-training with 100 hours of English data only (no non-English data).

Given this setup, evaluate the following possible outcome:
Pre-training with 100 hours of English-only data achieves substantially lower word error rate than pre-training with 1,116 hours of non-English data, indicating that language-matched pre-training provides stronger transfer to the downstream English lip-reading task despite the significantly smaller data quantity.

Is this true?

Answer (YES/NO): NO